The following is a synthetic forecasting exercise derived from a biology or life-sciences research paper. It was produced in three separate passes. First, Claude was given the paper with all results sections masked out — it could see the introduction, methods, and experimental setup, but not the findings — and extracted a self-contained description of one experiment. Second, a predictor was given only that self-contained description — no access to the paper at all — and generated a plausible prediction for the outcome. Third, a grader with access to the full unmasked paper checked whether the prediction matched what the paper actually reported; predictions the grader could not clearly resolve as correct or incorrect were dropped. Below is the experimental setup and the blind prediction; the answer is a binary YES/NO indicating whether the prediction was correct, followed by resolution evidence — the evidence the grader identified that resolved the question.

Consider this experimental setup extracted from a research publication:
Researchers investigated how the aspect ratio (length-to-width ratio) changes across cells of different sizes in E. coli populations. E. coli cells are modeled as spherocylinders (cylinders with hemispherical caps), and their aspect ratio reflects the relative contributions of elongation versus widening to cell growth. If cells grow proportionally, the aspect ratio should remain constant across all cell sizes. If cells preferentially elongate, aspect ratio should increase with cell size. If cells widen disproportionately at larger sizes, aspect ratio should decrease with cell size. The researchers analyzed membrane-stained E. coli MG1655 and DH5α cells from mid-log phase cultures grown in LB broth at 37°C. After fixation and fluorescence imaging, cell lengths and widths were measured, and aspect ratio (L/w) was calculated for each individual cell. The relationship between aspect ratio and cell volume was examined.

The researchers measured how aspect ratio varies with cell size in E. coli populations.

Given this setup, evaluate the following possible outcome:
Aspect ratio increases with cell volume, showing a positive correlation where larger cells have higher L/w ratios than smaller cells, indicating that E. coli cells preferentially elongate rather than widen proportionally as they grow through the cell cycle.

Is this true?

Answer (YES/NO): YES